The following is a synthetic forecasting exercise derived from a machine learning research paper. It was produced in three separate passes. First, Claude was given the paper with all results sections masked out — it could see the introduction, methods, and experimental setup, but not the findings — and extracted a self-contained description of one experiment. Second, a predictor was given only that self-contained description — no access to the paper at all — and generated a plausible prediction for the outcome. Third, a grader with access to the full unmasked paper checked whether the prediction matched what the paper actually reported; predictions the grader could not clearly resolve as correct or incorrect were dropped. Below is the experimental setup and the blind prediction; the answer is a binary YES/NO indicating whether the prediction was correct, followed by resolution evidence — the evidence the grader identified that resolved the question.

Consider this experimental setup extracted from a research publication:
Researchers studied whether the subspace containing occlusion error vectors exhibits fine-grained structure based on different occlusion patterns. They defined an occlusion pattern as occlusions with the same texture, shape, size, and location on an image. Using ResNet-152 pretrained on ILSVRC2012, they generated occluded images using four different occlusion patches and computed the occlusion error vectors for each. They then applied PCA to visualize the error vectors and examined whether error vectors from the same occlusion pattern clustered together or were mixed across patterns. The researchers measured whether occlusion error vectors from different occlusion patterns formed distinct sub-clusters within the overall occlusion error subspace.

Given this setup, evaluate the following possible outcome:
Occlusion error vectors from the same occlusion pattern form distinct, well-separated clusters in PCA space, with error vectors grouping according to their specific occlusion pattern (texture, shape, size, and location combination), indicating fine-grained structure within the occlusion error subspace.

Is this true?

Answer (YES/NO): YES